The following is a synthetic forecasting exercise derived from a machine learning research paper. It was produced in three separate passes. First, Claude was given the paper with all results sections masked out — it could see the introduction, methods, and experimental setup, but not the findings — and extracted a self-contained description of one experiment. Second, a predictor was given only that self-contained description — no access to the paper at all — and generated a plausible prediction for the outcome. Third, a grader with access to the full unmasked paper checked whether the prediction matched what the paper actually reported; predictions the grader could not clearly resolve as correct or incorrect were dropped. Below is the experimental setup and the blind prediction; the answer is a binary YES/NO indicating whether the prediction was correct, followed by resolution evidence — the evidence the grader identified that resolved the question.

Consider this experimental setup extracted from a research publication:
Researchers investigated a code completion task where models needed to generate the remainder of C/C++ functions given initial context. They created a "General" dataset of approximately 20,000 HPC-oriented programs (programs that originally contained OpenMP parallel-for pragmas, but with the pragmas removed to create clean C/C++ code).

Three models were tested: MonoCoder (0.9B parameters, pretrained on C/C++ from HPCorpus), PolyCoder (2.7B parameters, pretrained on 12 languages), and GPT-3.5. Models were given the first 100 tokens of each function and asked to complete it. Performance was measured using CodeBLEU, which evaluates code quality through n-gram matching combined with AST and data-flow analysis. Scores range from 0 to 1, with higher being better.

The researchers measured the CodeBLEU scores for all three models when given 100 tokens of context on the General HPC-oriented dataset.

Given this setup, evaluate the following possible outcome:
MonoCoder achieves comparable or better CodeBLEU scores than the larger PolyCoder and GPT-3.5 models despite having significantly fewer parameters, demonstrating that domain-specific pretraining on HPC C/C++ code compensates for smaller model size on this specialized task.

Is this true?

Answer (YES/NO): YES